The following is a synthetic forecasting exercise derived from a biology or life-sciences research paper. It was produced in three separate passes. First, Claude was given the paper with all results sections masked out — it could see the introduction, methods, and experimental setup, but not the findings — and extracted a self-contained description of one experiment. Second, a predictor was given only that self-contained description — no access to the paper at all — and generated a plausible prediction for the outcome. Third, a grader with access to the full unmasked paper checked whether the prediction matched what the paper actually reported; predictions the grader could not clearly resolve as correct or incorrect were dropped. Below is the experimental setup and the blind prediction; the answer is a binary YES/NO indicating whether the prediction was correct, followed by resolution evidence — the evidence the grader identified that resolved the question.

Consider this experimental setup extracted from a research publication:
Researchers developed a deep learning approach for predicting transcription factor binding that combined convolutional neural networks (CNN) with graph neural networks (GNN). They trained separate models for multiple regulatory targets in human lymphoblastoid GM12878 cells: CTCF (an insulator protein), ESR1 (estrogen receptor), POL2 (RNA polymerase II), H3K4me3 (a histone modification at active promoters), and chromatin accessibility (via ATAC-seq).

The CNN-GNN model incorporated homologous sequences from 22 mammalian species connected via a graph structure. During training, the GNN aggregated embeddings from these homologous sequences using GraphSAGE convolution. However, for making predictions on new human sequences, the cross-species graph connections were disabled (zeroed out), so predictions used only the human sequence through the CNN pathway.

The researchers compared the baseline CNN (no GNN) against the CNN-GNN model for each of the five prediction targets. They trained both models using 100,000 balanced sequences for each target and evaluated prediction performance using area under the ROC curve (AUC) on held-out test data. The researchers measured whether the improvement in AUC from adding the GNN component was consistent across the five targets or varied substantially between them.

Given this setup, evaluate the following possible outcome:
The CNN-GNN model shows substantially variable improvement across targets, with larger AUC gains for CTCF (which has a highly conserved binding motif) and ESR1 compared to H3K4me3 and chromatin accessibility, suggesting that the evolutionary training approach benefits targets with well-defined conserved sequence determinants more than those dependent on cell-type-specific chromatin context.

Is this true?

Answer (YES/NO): NO